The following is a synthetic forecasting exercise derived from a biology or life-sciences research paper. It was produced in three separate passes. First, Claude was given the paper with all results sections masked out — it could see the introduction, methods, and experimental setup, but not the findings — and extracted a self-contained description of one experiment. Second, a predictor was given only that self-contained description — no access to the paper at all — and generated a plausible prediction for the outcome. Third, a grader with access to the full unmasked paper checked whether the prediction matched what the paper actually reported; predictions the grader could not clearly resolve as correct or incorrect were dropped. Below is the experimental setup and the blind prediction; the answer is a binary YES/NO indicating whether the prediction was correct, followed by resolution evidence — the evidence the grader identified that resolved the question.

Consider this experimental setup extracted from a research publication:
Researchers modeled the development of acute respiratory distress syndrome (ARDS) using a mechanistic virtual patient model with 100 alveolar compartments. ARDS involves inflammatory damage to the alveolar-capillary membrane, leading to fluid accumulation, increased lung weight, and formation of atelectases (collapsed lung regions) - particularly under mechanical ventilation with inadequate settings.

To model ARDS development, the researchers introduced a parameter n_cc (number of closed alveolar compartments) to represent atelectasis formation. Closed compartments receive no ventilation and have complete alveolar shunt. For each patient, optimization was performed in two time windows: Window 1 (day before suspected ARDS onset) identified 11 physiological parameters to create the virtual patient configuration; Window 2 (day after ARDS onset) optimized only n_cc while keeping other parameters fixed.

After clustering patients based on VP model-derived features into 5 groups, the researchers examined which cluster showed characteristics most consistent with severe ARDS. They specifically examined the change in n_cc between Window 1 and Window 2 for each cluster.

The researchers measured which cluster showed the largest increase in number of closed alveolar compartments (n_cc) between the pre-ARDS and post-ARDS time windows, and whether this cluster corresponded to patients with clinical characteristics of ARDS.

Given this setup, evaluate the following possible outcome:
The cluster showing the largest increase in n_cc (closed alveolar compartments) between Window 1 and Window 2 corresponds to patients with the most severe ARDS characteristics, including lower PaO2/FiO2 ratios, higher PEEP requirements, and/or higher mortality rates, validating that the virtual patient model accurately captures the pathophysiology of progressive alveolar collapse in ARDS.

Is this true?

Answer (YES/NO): YES